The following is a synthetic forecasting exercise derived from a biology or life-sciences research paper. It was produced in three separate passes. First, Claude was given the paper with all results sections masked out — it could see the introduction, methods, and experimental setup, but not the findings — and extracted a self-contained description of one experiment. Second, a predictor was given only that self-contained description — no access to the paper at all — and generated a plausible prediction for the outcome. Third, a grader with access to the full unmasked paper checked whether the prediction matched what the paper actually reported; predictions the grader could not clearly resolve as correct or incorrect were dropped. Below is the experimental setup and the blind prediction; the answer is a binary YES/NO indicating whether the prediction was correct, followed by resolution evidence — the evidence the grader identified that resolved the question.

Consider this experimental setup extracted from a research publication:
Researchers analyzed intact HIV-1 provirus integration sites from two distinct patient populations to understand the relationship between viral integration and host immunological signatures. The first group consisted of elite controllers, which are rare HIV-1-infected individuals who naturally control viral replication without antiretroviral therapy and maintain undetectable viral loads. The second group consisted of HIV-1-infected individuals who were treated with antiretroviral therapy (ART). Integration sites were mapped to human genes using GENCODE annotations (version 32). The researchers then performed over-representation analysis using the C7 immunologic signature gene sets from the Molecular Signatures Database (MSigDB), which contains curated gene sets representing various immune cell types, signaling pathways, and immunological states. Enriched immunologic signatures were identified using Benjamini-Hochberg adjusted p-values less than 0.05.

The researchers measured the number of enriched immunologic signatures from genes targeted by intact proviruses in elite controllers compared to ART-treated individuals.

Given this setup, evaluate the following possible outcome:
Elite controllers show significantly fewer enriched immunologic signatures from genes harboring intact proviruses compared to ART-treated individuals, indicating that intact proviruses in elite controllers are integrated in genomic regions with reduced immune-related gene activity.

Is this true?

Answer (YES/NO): YES